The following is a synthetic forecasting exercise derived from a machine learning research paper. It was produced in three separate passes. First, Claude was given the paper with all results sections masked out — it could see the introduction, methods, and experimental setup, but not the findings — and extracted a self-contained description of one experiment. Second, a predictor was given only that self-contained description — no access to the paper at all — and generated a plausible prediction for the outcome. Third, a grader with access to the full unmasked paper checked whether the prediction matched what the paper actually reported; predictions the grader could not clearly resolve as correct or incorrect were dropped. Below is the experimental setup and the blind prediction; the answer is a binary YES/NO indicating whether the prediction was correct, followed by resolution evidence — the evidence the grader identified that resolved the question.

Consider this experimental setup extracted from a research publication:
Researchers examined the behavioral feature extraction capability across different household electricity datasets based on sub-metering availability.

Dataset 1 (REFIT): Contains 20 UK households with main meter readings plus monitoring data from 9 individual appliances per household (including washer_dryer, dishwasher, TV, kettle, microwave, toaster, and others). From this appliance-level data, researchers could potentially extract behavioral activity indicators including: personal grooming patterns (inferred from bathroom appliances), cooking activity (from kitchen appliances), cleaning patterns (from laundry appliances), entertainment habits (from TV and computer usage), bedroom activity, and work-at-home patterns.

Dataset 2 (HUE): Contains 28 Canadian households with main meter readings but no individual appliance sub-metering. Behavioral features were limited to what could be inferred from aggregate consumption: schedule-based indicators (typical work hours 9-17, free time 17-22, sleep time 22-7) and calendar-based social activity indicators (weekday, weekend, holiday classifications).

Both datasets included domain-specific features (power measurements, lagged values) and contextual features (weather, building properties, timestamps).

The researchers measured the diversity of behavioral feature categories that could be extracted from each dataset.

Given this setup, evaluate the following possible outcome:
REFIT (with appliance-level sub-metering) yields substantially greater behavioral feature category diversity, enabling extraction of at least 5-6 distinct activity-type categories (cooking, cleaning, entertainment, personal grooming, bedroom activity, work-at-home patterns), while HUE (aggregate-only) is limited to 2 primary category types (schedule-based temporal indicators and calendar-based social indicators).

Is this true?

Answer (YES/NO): YES